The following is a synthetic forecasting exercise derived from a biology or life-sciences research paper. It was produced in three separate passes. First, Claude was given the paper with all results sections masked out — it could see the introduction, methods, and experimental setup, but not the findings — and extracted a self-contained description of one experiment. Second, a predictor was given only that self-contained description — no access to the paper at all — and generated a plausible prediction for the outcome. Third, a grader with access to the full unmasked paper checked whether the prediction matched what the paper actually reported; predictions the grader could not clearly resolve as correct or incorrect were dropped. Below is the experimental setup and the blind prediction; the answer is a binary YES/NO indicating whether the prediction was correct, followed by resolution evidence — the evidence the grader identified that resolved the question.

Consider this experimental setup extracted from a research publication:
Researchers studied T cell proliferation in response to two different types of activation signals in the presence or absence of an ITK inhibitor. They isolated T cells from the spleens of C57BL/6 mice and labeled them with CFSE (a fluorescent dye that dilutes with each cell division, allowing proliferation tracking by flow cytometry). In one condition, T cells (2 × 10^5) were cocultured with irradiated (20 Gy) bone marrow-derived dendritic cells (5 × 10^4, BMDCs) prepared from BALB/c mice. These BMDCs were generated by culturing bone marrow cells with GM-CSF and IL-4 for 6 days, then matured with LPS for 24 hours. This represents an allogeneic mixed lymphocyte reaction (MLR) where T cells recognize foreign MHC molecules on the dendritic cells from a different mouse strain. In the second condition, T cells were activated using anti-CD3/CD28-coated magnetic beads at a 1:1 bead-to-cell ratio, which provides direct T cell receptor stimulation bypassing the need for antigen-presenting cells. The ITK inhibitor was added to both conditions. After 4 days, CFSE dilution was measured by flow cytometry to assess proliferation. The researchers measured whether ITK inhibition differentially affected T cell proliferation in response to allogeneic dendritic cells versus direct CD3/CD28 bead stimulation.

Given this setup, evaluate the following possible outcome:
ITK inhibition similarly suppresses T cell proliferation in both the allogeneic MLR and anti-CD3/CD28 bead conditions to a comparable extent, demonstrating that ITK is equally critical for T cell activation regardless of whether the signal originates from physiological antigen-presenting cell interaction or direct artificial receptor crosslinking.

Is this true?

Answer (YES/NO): YES